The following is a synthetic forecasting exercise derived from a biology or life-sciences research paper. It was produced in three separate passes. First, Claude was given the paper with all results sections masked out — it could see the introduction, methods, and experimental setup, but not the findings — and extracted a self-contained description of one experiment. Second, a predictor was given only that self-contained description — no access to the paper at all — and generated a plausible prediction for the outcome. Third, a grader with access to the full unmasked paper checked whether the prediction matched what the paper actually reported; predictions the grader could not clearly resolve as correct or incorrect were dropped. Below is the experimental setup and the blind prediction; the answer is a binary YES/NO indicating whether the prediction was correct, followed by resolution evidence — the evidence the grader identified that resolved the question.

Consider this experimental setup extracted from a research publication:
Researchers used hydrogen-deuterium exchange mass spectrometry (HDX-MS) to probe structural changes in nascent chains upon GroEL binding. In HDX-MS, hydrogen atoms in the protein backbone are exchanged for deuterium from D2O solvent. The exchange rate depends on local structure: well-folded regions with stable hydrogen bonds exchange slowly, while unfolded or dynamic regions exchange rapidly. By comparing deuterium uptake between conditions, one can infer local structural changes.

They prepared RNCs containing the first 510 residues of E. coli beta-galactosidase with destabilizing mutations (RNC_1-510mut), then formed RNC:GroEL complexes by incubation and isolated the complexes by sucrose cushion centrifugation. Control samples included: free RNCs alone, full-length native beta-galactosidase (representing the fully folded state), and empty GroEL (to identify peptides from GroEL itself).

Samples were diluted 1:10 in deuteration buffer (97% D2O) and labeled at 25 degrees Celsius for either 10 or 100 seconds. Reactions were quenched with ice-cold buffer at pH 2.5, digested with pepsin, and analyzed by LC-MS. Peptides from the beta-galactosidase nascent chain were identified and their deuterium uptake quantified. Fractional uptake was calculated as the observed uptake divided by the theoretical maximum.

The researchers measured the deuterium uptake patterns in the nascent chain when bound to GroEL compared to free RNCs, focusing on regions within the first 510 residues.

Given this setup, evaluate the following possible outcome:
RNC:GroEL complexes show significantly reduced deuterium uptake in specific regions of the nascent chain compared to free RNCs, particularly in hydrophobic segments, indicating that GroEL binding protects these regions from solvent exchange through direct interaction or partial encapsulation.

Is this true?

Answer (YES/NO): NO